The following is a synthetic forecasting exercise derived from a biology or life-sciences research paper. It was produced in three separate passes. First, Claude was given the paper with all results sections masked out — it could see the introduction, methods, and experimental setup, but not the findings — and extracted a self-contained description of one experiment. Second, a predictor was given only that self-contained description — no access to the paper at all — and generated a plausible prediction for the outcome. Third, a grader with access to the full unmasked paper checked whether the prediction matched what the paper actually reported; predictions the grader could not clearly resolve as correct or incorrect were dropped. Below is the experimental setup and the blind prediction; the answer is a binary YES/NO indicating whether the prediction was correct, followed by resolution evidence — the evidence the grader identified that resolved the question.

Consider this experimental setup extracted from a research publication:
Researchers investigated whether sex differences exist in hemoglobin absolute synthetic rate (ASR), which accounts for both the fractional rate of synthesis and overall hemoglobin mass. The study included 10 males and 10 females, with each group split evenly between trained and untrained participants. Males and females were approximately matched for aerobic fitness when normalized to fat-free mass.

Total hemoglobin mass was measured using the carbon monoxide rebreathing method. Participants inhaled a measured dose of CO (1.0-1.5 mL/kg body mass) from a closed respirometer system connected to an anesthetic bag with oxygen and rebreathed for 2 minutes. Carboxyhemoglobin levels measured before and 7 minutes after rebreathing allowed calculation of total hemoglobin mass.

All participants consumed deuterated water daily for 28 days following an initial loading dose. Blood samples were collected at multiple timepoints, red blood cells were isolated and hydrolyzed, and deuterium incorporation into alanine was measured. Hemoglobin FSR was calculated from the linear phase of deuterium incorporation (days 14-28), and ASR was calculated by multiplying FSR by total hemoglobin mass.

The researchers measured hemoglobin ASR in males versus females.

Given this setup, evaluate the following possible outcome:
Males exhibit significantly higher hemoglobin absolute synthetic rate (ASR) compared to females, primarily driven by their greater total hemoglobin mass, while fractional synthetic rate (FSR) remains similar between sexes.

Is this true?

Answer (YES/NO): NO